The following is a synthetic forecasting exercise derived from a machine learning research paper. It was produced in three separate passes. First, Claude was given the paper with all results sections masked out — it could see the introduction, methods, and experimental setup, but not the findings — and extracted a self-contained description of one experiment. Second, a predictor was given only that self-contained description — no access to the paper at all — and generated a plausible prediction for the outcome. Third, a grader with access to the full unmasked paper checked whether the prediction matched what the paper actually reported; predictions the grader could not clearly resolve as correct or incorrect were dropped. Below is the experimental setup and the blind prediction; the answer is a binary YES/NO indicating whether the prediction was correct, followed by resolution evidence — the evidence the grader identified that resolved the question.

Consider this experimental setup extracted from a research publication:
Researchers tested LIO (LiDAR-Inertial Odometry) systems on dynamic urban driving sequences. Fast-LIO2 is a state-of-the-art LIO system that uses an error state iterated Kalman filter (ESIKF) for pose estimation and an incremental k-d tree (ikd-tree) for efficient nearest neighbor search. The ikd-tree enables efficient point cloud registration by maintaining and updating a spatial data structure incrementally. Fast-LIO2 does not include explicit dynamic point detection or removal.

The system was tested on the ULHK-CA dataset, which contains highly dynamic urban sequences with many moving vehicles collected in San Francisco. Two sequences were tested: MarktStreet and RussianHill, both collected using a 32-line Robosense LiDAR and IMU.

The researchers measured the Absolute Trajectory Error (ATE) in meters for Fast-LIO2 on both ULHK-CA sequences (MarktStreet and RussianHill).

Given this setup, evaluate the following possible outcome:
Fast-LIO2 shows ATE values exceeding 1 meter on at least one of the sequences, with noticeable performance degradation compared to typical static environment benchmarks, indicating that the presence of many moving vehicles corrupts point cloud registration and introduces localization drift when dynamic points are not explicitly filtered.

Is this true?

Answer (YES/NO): YES